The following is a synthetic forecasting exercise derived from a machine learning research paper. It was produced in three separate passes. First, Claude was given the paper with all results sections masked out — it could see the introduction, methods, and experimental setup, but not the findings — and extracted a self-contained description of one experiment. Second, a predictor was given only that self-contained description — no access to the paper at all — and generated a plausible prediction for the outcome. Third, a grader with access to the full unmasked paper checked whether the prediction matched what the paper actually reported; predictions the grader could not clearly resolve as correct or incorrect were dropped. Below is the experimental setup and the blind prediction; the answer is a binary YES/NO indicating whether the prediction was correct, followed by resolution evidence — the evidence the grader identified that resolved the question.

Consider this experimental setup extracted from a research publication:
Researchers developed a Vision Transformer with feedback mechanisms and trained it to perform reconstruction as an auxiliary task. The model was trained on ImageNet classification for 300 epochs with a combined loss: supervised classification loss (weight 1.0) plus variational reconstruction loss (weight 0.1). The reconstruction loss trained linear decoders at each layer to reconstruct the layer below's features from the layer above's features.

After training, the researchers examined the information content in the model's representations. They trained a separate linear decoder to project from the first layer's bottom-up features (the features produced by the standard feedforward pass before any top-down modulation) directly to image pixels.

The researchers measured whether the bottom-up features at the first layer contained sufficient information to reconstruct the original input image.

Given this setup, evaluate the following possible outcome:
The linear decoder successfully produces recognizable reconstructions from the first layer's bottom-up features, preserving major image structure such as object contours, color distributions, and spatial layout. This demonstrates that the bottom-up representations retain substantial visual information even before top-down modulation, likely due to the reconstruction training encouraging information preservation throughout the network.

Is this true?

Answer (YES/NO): YES